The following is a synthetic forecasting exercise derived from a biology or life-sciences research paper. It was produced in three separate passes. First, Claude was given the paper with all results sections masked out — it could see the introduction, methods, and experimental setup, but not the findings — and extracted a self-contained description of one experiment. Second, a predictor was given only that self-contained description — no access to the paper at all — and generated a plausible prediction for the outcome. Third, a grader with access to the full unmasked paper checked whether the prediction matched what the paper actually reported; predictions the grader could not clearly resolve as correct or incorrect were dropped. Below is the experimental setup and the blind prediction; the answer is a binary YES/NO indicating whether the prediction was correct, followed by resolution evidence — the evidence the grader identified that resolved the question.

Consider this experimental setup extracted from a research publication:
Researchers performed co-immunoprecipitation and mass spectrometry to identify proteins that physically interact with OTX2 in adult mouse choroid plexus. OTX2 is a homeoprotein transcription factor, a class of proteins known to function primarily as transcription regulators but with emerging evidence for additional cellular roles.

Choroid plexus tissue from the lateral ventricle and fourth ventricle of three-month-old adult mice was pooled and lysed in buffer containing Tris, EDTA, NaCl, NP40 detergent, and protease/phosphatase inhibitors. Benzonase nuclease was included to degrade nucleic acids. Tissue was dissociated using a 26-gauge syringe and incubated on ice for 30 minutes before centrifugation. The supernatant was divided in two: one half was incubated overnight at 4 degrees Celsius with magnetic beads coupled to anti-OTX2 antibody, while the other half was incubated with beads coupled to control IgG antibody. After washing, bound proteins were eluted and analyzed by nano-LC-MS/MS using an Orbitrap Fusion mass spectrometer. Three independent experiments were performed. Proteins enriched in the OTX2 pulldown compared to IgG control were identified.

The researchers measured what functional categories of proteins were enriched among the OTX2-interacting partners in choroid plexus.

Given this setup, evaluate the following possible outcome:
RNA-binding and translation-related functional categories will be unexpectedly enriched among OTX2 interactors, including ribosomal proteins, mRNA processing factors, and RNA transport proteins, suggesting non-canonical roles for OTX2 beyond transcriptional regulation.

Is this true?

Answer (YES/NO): YES